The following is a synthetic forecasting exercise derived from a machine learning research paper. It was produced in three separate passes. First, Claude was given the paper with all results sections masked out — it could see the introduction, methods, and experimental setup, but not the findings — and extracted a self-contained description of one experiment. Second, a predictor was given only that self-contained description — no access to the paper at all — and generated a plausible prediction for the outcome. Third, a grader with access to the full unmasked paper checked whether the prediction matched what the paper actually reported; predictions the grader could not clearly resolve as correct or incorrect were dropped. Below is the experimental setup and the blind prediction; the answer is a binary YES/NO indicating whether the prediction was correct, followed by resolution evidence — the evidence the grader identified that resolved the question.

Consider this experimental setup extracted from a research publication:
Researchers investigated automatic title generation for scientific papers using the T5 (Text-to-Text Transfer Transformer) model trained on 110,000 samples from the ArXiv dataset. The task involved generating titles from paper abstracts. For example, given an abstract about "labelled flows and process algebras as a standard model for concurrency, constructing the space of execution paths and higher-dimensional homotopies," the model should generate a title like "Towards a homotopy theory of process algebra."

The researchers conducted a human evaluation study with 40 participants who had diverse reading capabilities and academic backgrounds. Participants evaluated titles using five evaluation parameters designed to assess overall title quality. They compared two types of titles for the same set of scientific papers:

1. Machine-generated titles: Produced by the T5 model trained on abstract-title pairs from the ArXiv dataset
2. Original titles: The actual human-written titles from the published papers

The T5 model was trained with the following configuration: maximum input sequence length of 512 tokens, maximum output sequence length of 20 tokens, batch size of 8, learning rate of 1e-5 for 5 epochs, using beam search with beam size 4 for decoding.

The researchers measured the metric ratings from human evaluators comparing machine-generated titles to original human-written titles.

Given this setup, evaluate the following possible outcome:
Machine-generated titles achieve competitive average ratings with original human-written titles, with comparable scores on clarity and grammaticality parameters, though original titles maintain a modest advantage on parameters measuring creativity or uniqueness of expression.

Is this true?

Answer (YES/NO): NO